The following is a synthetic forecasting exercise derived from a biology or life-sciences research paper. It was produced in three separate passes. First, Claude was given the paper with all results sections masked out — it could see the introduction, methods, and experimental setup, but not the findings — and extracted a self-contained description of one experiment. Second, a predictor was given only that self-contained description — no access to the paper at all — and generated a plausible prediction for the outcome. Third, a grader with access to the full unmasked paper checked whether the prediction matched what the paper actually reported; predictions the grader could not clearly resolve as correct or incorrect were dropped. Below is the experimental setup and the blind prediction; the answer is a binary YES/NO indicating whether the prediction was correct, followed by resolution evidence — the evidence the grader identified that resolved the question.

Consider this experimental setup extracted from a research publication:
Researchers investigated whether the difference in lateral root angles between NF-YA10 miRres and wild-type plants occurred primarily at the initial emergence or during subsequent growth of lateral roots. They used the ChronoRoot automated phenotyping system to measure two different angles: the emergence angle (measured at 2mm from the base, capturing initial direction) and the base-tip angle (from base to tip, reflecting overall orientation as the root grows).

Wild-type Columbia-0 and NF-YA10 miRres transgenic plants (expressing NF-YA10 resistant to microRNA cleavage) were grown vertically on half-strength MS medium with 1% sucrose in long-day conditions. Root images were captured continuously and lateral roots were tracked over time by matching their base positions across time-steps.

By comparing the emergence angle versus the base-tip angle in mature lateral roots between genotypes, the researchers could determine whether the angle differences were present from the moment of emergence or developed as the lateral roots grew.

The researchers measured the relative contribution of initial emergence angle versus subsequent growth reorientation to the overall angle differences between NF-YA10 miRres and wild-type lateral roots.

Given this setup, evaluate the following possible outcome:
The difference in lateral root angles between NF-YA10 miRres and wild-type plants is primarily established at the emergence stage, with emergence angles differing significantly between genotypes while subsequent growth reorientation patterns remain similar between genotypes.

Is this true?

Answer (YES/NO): NO